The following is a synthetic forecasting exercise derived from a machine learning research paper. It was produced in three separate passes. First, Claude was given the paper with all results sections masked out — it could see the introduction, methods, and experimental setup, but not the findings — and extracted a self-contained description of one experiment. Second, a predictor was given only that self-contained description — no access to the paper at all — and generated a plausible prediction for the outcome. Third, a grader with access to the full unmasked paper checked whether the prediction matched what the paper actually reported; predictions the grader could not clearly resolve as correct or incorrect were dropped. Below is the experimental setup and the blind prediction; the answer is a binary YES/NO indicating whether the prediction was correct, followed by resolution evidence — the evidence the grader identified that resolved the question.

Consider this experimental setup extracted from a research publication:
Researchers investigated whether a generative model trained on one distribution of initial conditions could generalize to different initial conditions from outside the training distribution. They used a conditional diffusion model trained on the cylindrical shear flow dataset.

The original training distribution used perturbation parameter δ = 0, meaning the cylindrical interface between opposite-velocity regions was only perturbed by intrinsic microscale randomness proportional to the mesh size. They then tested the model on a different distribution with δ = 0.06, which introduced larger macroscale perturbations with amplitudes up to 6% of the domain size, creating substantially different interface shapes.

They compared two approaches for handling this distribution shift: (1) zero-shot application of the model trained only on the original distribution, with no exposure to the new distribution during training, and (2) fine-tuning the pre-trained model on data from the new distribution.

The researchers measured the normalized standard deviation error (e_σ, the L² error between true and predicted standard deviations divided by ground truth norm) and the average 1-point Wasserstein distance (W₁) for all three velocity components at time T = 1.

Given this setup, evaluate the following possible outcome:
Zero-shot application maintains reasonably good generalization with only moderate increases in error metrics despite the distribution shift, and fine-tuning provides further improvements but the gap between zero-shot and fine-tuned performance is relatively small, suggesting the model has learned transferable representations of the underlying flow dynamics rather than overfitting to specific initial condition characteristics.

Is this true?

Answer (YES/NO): NO